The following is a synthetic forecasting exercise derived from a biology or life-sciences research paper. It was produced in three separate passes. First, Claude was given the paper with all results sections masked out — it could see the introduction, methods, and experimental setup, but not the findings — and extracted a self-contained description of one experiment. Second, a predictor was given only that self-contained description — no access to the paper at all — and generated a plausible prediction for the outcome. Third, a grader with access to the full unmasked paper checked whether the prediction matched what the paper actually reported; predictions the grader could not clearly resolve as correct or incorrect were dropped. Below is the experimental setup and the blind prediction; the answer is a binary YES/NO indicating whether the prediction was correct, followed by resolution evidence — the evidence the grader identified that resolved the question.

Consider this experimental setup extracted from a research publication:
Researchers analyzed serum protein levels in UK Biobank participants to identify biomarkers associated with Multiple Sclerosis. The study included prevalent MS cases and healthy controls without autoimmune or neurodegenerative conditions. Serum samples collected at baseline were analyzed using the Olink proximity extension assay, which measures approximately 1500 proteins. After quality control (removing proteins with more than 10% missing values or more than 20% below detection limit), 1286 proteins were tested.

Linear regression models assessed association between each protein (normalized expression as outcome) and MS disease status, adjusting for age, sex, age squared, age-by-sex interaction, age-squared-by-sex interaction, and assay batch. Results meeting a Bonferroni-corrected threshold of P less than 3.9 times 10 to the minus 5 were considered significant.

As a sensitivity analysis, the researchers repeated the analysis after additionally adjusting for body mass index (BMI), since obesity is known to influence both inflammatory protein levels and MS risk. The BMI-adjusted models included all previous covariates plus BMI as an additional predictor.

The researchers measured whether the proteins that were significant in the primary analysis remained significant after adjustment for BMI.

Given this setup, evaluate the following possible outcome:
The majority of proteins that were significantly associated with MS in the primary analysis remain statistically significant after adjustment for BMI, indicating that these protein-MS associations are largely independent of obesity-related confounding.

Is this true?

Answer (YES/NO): YES